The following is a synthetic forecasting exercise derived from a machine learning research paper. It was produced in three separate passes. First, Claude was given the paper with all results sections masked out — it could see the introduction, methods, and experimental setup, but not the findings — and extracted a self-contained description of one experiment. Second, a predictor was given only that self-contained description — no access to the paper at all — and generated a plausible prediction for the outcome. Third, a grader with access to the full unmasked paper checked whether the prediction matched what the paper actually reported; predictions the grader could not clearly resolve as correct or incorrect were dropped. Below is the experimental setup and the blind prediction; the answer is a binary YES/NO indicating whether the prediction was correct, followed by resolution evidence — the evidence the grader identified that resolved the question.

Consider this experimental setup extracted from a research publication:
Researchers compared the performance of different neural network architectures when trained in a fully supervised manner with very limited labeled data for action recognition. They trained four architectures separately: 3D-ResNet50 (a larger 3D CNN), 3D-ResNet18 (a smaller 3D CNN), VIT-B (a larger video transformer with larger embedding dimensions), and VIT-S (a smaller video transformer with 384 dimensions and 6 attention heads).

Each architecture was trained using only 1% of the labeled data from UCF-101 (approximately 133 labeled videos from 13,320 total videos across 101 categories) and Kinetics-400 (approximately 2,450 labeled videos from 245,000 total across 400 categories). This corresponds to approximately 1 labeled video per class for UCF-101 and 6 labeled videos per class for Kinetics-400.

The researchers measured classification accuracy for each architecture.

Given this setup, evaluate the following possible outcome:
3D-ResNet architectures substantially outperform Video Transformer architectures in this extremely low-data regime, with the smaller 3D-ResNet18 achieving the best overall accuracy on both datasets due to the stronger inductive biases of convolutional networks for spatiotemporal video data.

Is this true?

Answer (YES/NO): NO